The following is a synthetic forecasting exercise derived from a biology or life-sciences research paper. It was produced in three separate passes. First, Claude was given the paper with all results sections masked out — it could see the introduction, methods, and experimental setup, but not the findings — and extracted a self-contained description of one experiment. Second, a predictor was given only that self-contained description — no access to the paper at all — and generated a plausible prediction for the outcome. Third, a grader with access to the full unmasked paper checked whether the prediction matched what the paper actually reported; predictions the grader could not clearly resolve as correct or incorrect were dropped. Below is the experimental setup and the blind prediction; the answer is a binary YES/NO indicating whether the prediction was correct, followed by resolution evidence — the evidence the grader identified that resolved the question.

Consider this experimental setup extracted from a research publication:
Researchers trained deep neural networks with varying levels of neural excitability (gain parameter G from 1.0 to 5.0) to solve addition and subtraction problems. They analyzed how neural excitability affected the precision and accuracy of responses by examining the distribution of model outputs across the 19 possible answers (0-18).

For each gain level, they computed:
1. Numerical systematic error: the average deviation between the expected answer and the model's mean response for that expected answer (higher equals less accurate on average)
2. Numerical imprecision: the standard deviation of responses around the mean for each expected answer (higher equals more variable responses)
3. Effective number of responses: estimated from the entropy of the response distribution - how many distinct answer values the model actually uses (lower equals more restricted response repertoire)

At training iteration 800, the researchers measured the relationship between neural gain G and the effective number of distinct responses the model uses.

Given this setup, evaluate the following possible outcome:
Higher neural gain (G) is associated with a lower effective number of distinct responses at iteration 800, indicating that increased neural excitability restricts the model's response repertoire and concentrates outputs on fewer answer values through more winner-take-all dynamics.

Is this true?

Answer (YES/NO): YES